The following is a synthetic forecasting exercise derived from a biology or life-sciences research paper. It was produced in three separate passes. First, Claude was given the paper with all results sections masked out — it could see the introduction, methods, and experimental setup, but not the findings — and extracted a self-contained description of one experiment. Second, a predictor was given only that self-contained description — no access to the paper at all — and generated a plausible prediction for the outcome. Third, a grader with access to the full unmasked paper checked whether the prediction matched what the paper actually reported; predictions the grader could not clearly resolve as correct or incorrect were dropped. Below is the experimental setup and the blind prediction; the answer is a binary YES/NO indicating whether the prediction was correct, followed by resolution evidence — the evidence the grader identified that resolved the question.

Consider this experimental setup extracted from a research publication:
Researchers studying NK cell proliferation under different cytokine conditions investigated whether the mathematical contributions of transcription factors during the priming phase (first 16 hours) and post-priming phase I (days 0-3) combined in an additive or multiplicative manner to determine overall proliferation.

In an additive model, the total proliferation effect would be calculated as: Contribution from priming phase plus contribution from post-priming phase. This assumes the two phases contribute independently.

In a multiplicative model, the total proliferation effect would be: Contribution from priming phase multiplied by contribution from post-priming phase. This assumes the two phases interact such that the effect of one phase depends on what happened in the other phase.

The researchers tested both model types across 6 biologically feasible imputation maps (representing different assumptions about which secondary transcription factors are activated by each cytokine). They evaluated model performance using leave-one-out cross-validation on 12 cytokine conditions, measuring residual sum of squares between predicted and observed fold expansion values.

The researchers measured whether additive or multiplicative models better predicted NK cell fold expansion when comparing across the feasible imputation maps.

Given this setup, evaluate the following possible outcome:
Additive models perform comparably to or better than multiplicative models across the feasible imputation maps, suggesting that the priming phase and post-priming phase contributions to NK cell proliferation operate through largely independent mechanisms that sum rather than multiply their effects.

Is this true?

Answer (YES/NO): NO